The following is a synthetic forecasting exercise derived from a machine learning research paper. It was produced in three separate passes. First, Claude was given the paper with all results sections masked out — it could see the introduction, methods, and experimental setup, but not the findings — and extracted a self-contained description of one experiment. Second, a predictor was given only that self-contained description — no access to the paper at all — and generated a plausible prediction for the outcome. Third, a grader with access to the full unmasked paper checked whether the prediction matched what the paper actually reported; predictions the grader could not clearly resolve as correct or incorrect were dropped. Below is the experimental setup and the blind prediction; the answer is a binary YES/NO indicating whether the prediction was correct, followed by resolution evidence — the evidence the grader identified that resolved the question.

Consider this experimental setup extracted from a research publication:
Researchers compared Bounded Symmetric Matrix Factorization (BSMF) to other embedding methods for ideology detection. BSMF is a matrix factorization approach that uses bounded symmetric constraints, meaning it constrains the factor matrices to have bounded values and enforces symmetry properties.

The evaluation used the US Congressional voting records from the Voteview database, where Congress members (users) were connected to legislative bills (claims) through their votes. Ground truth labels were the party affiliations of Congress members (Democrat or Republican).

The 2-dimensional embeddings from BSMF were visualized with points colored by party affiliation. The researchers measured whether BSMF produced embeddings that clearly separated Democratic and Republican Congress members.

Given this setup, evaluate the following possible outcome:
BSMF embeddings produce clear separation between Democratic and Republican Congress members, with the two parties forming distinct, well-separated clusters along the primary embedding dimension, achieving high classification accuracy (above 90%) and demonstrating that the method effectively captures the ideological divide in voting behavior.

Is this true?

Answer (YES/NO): NO